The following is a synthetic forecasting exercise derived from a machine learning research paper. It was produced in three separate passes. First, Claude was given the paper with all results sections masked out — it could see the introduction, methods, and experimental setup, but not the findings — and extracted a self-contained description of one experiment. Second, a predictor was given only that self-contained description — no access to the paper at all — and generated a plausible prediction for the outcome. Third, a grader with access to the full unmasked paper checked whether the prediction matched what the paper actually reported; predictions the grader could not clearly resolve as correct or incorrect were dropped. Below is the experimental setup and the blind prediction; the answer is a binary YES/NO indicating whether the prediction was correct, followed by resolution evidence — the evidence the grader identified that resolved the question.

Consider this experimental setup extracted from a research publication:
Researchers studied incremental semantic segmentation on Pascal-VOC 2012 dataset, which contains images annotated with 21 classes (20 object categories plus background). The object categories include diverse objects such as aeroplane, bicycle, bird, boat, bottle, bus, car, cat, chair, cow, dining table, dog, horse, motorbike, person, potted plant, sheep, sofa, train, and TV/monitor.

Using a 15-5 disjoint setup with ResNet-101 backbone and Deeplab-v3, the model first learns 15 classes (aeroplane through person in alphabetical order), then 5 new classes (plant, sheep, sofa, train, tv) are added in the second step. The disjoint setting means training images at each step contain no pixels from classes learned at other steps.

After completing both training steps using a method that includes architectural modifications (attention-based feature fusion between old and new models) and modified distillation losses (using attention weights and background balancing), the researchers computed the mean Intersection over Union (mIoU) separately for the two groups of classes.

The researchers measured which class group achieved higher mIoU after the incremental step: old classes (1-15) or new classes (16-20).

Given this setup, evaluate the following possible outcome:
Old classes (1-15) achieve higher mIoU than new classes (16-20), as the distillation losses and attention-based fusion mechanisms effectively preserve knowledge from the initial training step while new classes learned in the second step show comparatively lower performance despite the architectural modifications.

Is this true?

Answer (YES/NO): YES